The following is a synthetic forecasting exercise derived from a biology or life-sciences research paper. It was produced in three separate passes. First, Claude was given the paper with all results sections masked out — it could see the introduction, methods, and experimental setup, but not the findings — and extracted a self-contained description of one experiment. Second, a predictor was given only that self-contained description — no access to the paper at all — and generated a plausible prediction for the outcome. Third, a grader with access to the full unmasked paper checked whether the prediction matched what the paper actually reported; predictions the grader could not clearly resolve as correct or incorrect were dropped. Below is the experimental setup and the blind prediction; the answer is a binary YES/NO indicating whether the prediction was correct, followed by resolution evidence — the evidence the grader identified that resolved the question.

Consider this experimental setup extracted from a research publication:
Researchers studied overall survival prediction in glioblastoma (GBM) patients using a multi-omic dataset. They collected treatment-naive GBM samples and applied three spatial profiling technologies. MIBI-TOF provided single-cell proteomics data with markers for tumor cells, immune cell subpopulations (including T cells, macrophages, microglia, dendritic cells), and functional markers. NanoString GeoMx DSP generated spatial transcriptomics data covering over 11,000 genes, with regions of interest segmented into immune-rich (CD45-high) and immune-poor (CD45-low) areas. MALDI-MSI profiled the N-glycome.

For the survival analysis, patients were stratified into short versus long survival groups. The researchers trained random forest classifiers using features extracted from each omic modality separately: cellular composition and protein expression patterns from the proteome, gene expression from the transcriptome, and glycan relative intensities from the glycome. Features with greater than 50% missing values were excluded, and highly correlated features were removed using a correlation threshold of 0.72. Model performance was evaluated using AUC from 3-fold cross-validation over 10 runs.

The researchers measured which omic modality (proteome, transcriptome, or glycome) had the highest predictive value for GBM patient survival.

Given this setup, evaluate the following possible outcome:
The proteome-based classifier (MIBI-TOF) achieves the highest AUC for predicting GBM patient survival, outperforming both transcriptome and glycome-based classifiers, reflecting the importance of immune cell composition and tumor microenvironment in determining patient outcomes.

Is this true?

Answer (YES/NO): NO